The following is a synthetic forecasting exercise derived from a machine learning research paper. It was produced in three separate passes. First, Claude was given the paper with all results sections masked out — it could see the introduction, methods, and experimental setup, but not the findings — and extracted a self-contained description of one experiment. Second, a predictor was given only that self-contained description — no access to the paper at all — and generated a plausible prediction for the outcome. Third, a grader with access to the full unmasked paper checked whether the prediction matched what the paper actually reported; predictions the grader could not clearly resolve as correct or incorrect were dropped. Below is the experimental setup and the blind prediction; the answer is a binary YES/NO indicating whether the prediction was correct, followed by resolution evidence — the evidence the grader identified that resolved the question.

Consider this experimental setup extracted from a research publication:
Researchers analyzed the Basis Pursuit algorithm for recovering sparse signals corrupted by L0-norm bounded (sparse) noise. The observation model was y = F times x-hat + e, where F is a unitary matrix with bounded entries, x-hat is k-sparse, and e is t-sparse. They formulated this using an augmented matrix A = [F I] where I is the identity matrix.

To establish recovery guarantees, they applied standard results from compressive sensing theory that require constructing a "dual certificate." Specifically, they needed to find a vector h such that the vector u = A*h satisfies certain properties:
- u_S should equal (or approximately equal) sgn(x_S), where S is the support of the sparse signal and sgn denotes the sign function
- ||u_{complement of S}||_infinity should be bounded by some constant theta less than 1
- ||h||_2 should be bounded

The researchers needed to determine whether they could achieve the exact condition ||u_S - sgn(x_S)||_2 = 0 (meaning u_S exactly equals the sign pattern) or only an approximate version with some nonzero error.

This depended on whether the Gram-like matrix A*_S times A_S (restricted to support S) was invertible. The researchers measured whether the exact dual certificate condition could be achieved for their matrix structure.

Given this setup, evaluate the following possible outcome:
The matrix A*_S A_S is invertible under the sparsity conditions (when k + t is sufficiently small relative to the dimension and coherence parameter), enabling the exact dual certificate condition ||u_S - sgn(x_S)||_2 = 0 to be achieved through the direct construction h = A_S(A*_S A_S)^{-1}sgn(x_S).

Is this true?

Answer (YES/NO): YES